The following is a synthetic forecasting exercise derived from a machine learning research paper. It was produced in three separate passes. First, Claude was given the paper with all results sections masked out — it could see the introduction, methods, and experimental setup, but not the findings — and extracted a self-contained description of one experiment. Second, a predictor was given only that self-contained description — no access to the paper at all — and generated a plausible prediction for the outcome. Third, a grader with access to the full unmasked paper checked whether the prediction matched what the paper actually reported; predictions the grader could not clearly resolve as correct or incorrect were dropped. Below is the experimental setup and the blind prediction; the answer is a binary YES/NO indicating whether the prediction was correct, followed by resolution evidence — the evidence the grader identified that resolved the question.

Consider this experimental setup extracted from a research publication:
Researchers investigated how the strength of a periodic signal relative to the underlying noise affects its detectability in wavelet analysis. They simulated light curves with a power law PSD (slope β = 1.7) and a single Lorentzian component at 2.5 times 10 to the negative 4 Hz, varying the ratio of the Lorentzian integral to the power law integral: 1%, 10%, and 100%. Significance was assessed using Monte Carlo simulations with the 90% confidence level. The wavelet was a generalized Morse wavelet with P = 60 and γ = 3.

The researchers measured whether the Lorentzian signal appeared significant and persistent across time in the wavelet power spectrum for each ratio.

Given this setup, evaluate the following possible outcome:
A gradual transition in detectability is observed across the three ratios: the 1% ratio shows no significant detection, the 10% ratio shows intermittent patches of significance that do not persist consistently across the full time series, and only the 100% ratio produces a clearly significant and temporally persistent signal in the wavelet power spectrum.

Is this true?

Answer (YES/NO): YES